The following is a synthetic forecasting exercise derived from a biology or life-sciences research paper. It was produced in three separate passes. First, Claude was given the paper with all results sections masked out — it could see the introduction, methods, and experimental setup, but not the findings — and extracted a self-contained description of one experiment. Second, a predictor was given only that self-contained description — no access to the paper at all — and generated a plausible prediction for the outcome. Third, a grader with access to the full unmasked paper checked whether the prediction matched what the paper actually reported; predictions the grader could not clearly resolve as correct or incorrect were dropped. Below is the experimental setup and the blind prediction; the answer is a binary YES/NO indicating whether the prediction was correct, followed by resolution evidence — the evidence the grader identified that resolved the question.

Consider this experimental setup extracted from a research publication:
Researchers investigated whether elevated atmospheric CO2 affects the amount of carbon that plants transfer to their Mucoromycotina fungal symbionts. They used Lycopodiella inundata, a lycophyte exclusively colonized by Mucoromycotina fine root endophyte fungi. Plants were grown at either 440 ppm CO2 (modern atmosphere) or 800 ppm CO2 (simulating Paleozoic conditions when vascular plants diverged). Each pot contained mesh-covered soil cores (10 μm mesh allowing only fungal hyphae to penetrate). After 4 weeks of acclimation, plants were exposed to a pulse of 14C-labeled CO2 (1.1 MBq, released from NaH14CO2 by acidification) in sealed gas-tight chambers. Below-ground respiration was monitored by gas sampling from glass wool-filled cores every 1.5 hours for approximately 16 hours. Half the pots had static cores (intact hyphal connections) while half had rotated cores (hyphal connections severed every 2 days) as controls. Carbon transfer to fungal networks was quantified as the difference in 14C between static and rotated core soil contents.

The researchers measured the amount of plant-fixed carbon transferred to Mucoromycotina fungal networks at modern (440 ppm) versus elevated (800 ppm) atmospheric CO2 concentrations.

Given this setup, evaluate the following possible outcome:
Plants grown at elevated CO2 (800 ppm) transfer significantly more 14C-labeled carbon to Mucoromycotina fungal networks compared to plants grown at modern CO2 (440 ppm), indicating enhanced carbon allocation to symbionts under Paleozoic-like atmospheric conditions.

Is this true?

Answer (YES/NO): NO